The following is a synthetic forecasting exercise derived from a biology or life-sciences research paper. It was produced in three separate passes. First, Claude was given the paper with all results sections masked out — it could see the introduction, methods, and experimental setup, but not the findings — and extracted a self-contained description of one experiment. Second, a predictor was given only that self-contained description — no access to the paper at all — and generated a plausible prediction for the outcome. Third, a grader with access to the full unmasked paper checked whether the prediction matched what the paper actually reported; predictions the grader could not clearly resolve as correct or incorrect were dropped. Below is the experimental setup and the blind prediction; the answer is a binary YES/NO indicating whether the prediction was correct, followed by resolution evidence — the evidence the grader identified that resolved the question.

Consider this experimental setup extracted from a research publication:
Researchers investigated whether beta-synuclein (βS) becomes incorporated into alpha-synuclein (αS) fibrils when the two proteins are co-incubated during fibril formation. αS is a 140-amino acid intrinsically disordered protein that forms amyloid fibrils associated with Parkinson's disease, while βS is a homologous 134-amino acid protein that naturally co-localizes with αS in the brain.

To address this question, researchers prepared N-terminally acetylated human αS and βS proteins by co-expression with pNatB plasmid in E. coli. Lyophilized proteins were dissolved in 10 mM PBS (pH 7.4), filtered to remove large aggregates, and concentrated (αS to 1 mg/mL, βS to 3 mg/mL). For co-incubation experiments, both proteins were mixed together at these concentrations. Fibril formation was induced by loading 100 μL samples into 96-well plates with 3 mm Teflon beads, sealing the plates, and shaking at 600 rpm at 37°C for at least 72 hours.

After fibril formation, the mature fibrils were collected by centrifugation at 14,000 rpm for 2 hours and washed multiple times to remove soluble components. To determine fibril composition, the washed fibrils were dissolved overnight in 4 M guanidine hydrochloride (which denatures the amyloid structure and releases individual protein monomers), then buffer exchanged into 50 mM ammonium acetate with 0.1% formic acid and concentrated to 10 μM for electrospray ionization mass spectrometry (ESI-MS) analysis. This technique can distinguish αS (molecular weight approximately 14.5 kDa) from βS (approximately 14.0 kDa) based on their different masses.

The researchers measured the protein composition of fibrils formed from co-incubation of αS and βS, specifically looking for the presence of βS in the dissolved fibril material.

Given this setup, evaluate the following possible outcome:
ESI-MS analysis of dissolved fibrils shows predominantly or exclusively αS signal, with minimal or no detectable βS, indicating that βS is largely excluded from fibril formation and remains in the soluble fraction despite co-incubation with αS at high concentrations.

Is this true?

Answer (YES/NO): YES